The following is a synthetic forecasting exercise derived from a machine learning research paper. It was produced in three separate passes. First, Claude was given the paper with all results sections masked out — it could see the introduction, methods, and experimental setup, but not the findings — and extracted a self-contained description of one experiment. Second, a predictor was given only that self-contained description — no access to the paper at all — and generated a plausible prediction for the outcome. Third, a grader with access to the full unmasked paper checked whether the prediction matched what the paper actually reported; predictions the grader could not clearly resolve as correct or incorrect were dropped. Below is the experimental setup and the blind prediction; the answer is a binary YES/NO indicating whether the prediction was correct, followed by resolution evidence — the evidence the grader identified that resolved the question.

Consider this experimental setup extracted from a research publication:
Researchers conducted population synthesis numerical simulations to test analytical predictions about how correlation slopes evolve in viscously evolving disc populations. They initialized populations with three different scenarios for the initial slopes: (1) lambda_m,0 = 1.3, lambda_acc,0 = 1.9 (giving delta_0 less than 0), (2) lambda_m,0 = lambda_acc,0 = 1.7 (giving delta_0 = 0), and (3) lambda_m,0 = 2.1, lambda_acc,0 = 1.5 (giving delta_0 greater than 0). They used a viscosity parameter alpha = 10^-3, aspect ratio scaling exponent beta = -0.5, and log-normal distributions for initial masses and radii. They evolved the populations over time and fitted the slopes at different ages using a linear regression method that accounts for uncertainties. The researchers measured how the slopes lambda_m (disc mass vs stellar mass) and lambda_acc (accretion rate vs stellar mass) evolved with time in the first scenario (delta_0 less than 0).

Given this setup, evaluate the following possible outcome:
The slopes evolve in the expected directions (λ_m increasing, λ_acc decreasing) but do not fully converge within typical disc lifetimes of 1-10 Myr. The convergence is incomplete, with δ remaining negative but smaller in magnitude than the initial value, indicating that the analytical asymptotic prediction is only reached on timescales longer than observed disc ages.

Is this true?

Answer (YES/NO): NO